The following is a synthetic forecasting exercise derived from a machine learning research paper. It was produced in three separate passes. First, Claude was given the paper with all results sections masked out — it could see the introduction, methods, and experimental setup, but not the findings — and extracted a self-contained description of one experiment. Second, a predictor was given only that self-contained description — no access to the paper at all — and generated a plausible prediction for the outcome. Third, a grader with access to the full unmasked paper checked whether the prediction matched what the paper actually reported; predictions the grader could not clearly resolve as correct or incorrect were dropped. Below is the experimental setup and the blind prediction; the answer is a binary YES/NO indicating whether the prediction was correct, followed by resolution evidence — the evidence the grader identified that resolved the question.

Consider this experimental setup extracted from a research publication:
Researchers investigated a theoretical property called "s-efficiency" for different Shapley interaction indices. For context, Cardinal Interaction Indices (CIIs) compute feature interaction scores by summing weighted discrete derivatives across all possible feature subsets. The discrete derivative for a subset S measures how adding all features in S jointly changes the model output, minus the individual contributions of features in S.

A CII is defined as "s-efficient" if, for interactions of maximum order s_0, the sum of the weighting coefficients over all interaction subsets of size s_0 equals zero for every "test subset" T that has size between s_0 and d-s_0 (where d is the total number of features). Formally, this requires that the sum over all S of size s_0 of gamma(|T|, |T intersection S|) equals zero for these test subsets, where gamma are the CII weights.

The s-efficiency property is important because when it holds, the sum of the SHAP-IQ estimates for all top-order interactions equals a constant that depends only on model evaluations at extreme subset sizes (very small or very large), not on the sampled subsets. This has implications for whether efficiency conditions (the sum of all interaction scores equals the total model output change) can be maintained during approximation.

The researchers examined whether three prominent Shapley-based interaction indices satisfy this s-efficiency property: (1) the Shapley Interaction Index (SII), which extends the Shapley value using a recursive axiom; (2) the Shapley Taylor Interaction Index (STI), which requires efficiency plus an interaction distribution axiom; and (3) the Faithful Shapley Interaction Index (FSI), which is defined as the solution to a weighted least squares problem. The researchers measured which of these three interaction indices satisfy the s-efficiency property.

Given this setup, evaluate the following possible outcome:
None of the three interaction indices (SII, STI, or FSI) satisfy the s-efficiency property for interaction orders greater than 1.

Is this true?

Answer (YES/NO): NO